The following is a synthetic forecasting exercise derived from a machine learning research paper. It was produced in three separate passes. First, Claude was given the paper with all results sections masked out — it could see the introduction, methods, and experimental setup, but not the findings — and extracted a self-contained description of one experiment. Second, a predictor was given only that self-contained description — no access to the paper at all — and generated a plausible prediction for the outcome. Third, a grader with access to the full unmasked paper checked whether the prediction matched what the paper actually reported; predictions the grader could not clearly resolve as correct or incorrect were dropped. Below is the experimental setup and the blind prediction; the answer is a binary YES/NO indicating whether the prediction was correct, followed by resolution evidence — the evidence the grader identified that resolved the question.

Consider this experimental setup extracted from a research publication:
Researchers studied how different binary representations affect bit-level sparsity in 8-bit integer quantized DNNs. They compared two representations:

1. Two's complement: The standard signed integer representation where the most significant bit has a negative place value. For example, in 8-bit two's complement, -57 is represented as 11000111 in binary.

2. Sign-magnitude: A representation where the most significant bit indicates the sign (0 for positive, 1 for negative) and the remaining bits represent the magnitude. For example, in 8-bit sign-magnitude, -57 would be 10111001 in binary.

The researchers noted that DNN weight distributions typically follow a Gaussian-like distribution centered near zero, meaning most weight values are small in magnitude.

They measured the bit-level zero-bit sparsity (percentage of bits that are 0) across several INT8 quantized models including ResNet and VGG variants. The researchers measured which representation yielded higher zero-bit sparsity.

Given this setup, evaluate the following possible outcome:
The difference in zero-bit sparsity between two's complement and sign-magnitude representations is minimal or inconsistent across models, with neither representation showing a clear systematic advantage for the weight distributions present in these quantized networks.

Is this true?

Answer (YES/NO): NO